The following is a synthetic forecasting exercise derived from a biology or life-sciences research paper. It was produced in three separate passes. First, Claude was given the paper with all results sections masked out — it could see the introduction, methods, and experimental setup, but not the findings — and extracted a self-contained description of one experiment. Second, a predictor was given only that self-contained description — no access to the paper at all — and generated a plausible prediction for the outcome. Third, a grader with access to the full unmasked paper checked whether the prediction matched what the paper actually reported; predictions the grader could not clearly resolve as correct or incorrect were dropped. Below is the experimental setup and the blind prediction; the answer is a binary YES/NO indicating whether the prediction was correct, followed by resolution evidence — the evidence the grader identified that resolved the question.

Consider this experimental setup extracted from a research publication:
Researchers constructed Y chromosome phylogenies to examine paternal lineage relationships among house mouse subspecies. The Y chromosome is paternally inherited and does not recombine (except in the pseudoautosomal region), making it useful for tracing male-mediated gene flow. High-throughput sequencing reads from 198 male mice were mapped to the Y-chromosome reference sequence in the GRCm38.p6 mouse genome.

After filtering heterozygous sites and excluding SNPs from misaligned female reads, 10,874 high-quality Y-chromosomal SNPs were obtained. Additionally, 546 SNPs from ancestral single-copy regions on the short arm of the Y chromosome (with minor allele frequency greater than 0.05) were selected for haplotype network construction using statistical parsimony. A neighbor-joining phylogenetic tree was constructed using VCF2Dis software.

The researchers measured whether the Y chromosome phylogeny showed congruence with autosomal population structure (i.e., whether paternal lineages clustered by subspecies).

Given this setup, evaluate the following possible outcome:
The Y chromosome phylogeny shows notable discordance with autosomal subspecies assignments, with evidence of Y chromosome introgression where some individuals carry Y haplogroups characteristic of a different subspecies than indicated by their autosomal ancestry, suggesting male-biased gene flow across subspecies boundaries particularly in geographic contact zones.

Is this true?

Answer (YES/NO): YES